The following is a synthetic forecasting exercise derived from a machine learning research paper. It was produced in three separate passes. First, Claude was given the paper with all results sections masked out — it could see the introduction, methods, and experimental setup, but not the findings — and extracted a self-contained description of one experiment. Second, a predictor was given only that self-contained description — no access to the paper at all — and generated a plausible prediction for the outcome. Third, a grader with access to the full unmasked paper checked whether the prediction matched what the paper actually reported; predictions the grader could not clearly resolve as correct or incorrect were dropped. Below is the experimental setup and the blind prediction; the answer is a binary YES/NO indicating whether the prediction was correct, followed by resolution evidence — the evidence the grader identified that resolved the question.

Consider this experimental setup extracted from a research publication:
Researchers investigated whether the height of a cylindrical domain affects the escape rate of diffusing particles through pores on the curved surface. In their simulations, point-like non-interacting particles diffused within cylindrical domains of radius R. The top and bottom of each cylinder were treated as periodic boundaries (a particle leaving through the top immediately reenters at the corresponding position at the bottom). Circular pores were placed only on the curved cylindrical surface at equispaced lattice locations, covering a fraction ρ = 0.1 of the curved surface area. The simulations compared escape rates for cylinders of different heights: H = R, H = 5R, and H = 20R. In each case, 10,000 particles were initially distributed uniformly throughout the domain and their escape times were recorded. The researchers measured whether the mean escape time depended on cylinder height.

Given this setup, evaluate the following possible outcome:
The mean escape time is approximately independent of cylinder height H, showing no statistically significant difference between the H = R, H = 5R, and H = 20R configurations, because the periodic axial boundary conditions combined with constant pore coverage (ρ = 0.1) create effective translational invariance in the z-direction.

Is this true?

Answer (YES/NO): YES